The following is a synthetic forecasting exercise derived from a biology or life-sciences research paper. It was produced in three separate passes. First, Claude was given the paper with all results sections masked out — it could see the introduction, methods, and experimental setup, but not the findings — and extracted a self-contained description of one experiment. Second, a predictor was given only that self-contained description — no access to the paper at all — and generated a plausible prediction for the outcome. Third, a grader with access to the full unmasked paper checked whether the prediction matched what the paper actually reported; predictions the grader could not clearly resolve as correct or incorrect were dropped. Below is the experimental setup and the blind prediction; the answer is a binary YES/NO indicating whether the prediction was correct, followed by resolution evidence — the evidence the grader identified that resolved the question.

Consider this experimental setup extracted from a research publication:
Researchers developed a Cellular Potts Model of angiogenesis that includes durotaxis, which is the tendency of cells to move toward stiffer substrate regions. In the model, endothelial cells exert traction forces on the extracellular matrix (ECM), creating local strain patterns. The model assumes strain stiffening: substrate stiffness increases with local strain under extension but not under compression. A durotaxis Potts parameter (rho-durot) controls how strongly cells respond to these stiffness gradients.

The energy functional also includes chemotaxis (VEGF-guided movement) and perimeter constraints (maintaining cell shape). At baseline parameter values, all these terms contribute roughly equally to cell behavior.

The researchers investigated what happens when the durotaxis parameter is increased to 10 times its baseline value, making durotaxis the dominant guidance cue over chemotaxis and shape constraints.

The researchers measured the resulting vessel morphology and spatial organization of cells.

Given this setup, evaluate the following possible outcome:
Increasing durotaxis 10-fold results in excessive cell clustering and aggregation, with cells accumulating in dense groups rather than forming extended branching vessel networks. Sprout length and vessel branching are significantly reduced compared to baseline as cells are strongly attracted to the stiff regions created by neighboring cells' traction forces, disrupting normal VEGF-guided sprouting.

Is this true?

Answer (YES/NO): NO